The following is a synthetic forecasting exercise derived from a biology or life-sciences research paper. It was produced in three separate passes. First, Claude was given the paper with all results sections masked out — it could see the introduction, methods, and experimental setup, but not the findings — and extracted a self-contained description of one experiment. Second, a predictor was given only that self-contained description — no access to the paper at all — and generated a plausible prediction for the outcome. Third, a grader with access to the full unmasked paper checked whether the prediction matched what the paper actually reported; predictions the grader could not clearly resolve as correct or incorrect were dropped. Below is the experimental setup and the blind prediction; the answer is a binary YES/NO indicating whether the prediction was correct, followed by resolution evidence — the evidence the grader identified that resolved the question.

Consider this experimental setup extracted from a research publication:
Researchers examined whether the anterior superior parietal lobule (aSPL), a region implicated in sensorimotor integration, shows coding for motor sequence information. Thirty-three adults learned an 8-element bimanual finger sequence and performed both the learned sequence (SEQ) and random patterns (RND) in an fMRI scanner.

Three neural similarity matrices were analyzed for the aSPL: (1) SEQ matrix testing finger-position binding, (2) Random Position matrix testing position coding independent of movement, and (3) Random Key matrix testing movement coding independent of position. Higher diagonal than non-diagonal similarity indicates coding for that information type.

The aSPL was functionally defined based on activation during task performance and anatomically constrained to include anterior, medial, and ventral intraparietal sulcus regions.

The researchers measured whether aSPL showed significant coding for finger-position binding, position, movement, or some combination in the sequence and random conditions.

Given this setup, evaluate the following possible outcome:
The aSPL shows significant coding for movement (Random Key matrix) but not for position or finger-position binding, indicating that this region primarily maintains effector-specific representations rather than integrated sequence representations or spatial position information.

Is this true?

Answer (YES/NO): NO